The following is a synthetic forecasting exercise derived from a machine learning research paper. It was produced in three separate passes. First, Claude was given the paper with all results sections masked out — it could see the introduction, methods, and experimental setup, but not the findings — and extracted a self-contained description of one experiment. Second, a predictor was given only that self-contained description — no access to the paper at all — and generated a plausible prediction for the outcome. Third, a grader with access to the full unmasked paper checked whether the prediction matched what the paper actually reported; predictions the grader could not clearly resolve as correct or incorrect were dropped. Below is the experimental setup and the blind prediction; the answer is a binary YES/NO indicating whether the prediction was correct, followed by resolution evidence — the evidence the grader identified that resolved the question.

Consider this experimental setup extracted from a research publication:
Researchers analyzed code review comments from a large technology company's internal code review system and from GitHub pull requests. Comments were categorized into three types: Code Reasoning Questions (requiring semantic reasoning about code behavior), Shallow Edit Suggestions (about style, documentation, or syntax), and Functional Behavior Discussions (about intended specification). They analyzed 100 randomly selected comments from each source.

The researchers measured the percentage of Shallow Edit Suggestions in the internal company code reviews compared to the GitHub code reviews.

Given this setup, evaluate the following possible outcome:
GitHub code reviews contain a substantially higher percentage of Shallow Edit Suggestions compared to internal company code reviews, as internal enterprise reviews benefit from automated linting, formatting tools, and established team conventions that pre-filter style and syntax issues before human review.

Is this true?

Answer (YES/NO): NO